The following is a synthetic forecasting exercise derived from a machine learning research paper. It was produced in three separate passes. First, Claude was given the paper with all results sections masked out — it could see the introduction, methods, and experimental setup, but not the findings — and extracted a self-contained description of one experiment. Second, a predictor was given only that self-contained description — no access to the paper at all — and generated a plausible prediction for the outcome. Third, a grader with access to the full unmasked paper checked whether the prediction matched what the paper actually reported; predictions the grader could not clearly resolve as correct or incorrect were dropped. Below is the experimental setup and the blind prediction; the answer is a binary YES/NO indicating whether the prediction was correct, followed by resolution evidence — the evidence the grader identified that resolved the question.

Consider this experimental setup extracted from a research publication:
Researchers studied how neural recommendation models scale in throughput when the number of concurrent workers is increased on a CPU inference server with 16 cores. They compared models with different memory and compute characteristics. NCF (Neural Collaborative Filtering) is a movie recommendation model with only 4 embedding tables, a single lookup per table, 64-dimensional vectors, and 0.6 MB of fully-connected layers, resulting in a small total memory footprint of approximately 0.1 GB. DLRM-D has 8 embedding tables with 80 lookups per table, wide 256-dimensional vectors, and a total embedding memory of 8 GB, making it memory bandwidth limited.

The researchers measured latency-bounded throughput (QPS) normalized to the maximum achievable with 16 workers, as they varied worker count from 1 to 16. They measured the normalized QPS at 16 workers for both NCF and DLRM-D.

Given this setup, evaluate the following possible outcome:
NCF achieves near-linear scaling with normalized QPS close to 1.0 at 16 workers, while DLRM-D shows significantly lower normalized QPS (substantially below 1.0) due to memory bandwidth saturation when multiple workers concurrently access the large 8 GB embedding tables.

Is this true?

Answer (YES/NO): NO